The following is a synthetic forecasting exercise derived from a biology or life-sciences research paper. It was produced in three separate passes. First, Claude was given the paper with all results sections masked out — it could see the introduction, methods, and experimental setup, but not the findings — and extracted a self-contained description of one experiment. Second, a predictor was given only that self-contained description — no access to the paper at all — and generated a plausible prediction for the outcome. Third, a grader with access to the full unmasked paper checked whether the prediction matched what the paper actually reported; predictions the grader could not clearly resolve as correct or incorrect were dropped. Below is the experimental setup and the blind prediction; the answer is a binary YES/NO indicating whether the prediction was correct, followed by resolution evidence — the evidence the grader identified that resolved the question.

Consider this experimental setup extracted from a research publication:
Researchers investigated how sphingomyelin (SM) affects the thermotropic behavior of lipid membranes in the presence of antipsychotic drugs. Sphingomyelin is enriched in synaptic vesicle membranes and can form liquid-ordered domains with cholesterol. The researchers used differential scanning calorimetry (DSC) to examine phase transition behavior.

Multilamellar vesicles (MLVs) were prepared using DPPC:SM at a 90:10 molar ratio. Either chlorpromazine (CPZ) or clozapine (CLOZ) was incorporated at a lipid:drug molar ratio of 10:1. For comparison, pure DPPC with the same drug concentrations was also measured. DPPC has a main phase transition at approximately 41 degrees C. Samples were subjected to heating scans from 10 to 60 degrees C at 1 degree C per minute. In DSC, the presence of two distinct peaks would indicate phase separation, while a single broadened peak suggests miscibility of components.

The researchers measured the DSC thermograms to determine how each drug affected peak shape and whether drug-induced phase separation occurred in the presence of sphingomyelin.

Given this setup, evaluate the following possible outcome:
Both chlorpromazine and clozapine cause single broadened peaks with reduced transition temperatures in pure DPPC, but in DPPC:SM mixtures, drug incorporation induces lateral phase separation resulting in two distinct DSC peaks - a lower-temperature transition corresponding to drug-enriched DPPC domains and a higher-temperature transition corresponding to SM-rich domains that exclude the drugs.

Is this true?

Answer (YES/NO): NO